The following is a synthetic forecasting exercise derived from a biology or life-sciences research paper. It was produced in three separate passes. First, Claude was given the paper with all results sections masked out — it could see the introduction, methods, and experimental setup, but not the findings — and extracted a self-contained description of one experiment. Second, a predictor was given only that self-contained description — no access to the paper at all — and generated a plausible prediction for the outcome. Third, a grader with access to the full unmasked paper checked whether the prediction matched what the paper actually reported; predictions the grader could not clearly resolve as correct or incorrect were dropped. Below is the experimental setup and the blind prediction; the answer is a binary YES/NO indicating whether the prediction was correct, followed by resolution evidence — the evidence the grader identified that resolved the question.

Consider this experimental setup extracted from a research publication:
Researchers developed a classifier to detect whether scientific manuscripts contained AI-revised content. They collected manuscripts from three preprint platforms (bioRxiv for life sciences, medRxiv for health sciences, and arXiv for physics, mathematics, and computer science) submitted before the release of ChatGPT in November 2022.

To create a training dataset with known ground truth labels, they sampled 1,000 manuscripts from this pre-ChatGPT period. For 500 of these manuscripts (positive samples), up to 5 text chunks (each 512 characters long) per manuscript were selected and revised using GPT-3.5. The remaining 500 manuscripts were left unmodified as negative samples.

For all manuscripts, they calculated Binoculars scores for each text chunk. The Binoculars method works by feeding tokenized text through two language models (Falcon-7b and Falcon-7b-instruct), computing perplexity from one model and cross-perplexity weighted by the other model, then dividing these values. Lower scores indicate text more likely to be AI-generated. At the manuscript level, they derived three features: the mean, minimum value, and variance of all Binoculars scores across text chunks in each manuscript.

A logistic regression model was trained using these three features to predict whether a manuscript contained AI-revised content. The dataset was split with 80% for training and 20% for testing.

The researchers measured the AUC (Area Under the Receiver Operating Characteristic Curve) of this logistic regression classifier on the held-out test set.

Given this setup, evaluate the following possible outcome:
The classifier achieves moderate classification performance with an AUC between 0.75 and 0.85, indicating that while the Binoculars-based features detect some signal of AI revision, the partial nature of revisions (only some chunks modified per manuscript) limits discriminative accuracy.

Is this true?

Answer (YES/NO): NO